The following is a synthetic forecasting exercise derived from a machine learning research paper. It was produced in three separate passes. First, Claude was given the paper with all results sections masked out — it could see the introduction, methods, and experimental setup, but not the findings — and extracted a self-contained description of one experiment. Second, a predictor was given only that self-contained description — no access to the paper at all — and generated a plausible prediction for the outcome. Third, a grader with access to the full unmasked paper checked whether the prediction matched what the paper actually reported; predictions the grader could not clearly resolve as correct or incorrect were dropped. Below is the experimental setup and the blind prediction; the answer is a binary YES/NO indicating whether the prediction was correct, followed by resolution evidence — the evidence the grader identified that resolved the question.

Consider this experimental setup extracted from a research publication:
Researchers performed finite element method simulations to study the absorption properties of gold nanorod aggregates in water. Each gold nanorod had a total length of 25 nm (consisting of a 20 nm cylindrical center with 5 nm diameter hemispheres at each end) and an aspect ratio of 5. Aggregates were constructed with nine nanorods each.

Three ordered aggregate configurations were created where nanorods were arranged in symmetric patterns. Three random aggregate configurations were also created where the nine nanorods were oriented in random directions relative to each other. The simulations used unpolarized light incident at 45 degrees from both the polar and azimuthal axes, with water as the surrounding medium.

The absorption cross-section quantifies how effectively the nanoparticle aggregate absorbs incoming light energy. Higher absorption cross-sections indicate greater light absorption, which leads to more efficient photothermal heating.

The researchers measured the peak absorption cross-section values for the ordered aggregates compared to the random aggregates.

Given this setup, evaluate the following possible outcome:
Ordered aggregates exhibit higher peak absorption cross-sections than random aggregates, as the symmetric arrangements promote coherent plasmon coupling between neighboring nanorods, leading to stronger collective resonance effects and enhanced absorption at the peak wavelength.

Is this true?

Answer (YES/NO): YES